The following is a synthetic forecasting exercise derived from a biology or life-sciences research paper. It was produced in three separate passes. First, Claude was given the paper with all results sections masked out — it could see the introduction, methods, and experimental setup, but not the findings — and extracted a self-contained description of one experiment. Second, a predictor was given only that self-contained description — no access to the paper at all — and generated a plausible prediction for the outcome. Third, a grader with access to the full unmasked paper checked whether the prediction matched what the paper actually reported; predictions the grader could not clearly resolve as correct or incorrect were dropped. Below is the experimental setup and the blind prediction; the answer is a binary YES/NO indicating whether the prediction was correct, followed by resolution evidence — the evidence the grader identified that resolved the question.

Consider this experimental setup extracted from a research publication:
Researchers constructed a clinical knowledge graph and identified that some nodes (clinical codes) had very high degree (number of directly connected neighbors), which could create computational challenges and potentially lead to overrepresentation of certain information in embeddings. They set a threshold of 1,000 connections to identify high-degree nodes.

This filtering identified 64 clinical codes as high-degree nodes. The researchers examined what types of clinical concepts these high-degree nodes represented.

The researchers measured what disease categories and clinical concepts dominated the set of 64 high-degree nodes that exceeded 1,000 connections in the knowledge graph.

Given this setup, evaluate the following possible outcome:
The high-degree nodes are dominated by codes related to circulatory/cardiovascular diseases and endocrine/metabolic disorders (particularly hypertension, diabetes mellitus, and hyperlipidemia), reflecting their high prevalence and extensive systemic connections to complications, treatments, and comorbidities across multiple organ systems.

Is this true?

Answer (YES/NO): NO